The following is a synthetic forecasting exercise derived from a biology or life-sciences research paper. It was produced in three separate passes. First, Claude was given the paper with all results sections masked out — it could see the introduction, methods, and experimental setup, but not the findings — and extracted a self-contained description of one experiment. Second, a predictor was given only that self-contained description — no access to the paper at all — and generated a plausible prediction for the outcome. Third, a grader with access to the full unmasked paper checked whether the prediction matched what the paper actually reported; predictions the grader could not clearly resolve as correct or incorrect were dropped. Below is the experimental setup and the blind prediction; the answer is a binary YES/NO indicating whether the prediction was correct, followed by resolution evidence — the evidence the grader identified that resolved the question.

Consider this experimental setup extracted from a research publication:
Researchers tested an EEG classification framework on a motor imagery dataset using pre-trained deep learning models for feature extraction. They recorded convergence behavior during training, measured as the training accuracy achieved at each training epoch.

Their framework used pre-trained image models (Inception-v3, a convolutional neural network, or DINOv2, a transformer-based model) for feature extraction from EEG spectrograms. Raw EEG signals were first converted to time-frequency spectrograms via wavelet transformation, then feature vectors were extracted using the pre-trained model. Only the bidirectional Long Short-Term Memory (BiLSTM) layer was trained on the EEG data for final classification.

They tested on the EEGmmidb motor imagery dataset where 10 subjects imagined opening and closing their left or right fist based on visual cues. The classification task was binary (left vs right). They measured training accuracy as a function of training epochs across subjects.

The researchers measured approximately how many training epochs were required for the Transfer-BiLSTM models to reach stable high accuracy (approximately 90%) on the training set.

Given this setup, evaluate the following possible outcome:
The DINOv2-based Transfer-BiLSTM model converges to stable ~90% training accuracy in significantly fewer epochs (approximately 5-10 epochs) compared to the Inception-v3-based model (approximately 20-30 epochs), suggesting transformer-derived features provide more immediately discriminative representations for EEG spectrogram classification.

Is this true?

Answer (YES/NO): NO